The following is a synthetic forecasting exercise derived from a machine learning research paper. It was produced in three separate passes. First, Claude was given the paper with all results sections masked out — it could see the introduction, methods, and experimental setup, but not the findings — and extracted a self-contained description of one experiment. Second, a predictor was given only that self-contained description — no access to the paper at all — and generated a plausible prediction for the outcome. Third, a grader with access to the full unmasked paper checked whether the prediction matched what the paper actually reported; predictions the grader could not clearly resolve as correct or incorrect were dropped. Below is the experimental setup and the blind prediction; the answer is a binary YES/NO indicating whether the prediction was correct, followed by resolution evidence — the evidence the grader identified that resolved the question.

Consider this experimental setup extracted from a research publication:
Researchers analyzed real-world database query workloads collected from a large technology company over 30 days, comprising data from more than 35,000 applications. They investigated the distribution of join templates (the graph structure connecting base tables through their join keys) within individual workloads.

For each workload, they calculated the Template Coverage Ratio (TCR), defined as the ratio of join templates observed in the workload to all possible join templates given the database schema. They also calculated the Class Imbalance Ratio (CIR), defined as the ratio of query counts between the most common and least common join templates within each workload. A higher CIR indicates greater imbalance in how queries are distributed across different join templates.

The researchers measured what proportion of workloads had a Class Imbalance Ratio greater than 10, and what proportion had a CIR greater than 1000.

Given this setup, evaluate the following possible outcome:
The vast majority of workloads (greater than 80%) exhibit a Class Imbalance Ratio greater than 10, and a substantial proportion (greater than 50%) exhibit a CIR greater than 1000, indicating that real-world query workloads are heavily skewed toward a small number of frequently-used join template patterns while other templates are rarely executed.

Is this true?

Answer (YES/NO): NO